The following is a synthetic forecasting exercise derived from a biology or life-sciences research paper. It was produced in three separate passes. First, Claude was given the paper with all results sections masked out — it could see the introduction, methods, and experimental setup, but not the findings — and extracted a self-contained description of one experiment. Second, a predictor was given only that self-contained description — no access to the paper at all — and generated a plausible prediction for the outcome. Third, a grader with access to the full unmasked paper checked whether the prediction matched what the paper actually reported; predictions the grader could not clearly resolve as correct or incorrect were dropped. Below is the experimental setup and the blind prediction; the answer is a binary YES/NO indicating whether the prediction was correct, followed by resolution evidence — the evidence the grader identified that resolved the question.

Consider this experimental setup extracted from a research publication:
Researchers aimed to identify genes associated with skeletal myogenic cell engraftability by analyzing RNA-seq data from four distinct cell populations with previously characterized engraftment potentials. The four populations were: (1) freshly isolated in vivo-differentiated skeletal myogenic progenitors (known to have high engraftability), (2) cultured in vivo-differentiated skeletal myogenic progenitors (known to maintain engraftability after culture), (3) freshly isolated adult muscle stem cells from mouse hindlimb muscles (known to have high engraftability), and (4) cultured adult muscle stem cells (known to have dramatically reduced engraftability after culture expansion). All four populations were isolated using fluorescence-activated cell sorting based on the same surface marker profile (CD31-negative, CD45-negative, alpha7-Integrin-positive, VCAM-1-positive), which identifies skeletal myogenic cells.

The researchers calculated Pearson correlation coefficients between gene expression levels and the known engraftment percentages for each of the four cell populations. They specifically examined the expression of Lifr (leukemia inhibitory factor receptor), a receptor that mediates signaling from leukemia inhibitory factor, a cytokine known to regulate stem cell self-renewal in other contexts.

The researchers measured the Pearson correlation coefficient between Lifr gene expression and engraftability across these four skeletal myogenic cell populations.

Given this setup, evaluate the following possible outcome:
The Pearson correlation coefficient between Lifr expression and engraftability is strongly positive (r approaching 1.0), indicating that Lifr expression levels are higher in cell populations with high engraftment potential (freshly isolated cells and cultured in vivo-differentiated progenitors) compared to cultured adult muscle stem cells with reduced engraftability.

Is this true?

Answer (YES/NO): YES